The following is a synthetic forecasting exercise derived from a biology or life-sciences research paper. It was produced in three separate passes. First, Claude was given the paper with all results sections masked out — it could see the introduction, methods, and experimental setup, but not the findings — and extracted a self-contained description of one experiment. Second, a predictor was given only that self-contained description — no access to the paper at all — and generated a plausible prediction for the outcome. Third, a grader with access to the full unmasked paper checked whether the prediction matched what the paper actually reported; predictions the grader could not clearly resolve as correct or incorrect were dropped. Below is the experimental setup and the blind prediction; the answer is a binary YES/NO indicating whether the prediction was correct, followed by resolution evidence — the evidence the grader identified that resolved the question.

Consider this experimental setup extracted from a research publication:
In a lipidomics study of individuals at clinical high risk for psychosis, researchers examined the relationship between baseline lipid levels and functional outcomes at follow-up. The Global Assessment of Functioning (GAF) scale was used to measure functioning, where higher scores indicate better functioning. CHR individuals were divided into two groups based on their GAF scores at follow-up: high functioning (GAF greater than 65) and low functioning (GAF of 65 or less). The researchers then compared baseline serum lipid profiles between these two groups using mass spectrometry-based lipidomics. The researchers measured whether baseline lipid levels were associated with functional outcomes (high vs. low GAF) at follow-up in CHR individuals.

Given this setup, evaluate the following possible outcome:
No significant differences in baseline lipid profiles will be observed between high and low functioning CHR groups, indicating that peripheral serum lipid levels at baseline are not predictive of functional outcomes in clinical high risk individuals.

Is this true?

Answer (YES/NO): NO